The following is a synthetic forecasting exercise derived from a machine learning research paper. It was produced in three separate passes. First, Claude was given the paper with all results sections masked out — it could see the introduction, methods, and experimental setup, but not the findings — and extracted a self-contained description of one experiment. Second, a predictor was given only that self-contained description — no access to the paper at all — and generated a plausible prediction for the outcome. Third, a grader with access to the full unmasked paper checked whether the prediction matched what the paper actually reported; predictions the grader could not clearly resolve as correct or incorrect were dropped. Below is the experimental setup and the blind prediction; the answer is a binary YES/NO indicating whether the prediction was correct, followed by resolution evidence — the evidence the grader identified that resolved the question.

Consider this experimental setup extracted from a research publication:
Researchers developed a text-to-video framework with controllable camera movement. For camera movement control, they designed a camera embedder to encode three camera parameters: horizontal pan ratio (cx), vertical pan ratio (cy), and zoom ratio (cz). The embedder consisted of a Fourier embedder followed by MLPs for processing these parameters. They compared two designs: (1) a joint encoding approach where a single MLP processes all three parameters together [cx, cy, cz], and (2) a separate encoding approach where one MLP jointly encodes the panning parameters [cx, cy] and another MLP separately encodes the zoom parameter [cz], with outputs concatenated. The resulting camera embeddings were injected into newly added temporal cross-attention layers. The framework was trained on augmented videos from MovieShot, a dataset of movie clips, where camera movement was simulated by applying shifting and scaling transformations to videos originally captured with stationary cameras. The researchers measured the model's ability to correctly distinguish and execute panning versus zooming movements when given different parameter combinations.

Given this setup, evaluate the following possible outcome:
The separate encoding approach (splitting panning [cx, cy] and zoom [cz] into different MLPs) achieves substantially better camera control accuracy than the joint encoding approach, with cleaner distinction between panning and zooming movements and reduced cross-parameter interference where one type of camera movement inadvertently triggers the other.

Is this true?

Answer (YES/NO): YES